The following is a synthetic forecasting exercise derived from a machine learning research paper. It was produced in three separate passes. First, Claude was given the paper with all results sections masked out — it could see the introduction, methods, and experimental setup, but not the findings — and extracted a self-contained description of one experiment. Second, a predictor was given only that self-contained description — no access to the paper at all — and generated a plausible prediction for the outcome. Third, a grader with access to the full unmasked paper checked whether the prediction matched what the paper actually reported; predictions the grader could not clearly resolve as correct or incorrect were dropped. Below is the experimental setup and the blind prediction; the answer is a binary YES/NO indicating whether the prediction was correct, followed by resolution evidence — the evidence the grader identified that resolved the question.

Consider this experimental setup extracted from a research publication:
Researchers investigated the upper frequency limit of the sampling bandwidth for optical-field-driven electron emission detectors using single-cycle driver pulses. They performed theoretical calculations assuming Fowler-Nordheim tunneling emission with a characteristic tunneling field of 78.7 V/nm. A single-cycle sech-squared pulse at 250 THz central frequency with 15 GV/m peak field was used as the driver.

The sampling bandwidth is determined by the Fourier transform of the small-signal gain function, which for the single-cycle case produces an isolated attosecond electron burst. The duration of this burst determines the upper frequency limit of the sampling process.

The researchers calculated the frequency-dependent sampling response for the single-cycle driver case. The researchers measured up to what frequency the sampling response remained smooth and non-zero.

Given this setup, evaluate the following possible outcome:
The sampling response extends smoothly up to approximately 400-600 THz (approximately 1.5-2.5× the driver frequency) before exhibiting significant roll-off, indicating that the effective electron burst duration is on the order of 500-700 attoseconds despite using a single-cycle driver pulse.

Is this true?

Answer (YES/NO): NO